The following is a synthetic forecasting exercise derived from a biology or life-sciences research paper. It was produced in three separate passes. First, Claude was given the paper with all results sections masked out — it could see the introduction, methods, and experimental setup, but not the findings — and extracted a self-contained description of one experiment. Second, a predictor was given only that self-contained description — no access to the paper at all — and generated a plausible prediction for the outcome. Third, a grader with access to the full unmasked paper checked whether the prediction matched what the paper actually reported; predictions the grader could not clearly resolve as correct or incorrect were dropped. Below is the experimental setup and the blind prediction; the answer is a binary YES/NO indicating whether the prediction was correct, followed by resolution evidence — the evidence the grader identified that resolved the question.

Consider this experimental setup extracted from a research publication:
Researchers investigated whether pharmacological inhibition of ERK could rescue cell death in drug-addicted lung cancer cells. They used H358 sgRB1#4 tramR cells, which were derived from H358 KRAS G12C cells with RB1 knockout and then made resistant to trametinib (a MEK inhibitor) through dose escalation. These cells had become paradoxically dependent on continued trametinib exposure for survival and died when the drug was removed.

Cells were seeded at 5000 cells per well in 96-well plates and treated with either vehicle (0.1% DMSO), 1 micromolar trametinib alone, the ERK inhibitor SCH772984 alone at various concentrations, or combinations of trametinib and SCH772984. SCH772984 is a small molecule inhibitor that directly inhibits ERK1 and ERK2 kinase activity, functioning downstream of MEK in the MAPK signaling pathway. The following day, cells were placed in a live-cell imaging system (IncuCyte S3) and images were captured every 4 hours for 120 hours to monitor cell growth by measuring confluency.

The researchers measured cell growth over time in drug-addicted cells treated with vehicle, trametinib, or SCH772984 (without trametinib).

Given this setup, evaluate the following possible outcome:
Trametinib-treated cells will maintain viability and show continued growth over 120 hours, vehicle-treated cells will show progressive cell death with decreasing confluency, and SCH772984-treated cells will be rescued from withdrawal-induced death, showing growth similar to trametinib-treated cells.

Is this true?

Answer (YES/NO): NO